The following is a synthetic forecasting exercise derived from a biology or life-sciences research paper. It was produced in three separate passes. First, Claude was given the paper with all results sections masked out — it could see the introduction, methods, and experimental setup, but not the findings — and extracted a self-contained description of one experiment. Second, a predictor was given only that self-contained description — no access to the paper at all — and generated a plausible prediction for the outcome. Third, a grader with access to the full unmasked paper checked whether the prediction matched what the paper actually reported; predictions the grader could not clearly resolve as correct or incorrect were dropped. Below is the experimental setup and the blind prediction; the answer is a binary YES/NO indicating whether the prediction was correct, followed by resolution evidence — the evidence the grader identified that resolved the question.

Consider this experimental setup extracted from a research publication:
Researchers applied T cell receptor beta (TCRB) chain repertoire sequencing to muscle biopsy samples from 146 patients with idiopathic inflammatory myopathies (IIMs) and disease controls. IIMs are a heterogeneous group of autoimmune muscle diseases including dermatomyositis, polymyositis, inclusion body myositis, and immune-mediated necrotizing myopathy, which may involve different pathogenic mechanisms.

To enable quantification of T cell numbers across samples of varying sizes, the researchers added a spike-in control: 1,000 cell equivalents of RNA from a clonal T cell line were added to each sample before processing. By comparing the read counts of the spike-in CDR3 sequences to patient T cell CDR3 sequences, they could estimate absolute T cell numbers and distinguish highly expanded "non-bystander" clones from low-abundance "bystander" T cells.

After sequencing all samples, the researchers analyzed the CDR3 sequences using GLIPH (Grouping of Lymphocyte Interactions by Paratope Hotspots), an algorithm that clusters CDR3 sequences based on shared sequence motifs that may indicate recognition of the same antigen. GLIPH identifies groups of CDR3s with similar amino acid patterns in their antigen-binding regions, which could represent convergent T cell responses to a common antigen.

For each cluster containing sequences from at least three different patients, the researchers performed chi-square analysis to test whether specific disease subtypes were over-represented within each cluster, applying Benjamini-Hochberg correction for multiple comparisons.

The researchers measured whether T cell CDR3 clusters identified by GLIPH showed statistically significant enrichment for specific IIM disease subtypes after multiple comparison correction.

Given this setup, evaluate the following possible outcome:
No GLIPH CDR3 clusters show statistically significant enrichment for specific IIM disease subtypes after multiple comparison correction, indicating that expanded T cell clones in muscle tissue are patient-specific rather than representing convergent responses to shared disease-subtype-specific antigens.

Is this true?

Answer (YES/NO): NO